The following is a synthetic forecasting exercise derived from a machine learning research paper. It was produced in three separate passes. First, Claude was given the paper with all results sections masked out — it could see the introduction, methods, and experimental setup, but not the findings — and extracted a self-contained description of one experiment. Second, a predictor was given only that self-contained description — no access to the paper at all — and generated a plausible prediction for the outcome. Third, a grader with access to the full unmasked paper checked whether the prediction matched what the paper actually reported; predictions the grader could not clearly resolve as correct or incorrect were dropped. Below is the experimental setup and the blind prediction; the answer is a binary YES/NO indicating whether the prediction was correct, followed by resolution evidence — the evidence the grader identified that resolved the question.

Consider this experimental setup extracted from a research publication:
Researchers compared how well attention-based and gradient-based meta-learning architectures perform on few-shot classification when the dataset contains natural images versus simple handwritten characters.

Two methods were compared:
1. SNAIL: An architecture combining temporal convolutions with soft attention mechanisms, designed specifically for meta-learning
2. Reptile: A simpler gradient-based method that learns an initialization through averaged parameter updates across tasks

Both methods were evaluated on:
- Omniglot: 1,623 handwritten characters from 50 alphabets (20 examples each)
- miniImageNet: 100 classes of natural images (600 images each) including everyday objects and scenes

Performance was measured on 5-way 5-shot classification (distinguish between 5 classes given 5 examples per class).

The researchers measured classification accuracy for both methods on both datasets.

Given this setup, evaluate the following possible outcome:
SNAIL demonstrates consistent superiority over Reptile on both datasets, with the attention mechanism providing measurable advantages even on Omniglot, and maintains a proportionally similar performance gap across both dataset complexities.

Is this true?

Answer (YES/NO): NO